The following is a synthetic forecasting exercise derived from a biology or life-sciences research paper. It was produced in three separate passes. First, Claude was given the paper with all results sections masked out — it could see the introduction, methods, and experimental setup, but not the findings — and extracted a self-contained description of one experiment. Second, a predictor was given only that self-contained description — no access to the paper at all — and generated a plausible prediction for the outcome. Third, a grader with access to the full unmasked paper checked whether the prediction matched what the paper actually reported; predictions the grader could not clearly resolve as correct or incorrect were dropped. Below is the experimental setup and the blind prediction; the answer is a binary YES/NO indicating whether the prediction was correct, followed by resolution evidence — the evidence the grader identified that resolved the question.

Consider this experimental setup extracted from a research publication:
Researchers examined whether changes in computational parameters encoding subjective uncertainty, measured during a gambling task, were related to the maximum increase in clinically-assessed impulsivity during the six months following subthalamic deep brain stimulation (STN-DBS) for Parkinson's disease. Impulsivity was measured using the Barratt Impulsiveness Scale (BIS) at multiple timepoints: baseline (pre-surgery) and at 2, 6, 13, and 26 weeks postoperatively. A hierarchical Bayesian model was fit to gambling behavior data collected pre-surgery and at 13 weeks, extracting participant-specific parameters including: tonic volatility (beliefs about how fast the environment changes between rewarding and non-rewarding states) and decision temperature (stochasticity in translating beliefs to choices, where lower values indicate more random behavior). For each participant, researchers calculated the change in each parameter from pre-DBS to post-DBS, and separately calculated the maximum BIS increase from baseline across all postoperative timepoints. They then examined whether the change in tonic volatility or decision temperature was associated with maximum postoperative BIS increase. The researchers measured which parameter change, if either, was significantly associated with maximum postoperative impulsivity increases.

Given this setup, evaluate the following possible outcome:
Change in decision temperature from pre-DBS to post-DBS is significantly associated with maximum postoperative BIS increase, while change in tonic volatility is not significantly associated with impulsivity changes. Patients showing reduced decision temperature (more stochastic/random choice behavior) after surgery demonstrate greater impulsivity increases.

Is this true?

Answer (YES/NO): YES